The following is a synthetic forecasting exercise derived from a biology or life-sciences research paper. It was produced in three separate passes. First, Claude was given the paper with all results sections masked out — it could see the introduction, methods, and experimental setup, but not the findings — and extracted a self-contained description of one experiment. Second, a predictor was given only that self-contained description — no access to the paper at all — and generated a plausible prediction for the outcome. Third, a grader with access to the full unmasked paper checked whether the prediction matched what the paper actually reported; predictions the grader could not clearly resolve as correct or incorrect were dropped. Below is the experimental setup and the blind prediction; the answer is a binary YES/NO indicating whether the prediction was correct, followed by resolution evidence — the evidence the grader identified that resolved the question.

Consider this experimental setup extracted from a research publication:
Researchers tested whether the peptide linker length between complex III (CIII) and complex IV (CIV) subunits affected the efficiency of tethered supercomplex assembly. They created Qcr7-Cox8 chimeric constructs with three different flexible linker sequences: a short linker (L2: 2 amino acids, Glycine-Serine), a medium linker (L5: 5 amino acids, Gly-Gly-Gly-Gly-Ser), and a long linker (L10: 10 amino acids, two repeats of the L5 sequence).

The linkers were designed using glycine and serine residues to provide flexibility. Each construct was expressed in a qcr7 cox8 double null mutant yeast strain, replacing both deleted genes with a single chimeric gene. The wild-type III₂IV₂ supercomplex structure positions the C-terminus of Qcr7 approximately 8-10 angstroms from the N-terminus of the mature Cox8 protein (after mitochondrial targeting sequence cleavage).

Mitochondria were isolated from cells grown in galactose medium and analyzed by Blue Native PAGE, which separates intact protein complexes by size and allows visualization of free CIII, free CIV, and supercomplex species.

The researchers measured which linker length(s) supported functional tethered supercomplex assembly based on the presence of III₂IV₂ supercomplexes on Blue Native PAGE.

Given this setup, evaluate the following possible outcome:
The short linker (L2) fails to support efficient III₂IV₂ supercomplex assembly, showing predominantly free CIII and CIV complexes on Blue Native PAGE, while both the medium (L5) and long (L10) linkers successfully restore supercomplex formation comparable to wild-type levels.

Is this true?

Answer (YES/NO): NO